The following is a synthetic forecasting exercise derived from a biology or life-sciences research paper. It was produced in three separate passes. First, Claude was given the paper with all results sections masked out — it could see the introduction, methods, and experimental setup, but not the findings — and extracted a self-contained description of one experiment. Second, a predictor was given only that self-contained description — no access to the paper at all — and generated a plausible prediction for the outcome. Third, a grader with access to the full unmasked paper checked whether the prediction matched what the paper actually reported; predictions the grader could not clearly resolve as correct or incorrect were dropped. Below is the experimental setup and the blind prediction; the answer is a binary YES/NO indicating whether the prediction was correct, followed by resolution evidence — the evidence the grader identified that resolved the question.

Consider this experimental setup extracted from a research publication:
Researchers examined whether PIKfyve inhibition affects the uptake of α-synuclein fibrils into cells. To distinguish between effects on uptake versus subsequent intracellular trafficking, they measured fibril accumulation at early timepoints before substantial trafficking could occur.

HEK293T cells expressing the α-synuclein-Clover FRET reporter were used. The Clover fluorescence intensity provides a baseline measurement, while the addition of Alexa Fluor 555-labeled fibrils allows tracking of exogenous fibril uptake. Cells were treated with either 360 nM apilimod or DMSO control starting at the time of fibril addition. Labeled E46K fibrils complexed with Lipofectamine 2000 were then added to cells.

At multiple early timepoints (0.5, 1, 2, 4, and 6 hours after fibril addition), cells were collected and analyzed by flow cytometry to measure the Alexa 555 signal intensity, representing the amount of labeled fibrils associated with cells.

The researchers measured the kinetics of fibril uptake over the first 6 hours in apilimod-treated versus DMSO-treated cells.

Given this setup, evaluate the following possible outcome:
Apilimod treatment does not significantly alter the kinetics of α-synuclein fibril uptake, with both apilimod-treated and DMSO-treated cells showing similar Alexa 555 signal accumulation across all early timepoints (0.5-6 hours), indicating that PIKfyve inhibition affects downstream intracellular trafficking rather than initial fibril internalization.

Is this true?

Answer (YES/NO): YES